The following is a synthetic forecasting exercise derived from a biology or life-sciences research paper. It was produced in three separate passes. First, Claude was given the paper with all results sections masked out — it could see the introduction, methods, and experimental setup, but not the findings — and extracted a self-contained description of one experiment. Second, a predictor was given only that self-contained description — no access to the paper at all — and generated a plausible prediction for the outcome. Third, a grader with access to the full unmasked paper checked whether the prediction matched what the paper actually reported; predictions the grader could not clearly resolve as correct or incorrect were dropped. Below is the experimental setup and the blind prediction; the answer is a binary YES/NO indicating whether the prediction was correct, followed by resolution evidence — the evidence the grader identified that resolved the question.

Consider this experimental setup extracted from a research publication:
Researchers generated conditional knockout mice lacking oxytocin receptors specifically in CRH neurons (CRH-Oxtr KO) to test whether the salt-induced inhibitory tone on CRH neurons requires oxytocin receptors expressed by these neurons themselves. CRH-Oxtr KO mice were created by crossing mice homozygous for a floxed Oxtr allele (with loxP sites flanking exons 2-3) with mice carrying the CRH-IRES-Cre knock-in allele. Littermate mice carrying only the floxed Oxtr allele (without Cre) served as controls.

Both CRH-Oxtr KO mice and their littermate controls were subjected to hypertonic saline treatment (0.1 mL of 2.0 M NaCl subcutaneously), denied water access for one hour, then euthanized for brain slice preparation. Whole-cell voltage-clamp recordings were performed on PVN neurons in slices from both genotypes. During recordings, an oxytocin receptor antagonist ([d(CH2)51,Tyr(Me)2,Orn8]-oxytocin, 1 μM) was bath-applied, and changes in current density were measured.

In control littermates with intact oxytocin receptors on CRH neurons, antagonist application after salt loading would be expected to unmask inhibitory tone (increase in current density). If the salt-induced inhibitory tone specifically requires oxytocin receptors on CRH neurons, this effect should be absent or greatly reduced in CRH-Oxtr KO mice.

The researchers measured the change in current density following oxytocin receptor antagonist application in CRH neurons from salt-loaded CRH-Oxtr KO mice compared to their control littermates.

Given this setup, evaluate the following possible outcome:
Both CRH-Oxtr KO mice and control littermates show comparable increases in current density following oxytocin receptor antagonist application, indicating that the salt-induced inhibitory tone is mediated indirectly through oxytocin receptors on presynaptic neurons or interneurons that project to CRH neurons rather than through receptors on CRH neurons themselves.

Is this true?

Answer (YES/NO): NO